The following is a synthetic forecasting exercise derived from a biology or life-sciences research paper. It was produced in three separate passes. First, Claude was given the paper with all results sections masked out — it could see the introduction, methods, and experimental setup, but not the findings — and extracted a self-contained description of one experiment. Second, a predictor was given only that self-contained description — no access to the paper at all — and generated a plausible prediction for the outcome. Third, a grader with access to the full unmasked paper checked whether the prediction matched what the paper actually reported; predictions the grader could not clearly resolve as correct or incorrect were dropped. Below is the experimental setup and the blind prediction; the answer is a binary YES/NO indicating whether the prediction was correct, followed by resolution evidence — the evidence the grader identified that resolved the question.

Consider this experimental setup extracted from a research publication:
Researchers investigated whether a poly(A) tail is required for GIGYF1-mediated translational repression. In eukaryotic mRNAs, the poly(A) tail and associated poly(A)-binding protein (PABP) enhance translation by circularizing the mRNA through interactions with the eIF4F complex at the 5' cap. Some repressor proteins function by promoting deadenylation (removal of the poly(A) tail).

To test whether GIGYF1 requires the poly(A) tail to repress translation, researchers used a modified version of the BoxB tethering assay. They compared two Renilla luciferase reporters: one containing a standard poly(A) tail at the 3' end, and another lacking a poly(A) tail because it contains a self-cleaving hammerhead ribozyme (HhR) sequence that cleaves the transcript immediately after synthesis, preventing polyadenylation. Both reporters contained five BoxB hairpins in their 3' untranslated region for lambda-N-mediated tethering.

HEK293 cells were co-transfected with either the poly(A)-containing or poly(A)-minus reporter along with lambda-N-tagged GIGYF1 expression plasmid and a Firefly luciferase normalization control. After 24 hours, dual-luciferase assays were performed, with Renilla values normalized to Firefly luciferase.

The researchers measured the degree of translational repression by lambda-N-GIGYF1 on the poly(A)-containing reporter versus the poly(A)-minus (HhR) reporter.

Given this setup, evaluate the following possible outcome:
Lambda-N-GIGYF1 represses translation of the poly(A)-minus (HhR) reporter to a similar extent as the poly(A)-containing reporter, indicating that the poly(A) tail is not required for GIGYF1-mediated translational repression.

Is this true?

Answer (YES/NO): YES